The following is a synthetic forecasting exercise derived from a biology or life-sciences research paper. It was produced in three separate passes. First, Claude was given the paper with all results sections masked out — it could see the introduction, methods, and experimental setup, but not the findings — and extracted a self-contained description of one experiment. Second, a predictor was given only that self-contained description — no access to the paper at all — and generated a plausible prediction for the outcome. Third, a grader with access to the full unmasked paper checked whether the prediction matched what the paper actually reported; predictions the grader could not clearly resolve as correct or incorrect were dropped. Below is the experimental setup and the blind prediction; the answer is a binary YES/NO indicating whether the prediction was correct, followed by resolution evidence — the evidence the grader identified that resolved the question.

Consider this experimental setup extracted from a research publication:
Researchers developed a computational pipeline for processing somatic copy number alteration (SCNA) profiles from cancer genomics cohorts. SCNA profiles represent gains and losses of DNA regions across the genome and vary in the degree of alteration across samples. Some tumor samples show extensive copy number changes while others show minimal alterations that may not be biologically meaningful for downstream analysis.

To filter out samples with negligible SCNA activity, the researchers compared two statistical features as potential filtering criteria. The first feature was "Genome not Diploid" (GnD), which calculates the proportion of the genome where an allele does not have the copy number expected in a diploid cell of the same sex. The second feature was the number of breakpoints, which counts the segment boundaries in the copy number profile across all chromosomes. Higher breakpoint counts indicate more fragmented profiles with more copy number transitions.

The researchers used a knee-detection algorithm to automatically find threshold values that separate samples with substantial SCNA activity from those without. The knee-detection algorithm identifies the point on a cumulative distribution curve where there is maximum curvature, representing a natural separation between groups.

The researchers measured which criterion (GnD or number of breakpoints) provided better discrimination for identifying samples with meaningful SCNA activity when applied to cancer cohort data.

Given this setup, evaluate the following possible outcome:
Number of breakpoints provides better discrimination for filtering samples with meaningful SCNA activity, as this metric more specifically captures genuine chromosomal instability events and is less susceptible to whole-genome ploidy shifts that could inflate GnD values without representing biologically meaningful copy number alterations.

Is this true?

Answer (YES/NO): NO